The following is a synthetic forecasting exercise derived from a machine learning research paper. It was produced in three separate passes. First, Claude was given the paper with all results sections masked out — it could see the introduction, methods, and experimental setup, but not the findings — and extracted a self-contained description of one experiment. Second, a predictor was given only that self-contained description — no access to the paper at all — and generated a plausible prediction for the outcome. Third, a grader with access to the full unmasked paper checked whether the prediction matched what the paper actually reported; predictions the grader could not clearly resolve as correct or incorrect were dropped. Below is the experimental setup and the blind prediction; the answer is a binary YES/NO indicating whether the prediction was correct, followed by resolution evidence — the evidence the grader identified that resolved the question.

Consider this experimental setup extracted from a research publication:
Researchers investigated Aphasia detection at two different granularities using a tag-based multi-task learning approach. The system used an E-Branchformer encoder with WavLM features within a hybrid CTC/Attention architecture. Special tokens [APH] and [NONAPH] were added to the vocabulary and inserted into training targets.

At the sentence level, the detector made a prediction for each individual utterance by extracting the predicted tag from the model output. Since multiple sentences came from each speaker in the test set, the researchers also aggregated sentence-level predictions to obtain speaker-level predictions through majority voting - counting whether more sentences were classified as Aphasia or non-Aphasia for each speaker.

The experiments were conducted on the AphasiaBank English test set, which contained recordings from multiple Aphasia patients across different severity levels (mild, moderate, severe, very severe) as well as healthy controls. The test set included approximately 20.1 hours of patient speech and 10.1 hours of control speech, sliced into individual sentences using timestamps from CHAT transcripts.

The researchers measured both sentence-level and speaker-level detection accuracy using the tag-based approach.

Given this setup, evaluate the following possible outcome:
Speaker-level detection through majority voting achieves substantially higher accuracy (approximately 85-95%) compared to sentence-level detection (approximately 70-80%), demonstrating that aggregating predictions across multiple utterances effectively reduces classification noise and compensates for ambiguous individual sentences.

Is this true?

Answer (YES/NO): NO